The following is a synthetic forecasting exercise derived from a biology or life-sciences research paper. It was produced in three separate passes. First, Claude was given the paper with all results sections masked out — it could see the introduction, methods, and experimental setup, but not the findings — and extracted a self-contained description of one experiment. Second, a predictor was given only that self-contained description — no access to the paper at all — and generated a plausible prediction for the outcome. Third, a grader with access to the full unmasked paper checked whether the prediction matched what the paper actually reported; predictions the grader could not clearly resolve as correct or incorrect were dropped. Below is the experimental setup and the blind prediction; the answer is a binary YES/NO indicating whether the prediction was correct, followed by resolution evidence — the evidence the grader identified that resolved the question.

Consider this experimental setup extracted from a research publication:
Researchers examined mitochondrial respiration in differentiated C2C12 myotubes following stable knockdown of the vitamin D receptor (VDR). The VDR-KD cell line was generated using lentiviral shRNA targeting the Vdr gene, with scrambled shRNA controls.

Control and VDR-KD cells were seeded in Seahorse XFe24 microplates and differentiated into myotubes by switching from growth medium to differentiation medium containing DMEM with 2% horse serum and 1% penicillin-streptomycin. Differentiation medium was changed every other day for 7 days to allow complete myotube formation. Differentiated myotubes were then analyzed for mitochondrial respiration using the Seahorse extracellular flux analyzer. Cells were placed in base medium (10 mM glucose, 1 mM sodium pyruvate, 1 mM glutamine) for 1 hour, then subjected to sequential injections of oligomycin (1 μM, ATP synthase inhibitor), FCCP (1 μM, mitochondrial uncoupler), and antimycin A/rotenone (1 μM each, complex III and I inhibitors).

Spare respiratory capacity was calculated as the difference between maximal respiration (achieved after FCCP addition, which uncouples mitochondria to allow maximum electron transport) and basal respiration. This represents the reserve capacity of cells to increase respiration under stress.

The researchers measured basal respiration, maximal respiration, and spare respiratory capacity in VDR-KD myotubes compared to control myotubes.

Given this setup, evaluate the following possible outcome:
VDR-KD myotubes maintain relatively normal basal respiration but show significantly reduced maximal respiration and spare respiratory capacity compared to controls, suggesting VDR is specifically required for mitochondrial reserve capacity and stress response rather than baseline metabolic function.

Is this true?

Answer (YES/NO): NO